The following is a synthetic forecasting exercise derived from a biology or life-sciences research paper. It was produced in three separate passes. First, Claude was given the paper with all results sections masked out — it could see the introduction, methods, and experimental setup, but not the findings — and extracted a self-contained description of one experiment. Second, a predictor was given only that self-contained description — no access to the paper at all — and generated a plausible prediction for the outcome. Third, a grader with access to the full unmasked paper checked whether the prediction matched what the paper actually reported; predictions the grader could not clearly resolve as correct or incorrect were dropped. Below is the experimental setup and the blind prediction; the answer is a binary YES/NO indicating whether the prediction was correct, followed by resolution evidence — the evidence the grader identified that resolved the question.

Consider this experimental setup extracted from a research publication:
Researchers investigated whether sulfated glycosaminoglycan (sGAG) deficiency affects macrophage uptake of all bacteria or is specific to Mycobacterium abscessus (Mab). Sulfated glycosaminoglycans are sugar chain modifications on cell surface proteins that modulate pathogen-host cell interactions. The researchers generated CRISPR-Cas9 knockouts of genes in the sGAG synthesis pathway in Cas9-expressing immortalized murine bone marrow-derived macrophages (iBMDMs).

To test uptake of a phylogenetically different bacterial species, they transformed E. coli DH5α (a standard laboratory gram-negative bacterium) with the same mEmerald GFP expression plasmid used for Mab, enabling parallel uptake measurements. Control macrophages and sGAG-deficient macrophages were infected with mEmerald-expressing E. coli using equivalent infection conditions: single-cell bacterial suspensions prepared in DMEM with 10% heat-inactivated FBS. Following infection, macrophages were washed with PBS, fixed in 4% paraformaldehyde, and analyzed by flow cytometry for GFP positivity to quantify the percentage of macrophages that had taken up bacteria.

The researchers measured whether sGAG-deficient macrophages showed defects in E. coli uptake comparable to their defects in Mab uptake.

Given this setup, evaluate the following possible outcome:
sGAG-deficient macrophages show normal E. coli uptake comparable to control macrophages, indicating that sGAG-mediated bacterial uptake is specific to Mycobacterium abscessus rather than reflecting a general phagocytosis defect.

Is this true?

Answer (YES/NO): YES